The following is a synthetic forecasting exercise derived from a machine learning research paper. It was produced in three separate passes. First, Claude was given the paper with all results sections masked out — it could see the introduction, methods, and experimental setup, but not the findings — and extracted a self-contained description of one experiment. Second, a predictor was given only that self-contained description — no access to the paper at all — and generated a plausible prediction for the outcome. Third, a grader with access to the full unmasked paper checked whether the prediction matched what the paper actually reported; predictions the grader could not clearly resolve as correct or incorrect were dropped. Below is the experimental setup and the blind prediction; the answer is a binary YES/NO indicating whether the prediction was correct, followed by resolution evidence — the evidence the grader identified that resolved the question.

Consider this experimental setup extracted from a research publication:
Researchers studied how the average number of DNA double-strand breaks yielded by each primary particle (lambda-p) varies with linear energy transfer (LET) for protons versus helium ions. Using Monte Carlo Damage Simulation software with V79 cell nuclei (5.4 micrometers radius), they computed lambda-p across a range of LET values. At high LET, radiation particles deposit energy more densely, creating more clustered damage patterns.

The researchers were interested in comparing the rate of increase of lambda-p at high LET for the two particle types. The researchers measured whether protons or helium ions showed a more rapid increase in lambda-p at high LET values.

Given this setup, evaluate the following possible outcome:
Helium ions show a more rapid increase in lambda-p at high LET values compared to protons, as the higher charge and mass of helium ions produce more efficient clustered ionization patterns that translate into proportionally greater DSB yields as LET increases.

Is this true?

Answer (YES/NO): YES